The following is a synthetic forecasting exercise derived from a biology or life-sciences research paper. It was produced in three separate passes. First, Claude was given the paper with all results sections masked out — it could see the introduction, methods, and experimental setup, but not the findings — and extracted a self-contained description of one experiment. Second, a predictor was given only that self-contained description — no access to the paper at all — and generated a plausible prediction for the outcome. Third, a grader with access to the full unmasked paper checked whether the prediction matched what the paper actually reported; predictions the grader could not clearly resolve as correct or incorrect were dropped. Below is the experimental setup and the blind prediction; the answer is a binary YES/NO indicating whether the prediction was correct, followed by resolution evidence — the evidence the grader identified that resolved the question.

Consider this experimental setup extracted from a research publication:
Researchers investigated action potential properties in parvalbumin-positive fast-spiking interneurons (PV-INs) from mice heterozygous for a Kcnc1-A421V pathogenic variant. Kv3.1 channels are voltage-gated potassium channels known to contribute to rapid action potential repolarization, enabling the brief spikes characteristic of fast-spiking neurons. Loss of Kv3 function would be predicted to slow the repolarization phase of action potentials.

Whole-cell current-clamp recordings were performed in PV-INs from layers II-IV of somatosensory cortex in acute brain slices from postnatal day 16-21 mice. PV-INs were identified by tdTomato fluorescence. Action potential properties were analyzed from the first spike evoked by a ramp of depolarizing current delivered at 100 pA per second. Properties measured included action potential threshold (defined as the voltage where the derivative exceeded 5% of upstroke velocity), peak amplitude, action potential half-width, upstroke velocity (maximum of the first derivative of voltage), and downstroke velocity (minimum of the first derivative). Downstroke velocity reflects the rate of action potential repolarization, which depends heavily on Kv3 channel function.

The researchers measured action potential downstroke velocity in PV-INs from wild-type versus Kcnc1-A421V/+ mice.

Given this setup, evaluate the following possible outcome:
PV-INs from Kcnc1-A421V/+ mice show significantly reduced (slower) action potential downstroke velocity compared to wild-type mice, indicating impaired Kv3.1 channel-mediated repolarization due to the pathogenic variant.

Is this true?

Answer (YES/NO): YES